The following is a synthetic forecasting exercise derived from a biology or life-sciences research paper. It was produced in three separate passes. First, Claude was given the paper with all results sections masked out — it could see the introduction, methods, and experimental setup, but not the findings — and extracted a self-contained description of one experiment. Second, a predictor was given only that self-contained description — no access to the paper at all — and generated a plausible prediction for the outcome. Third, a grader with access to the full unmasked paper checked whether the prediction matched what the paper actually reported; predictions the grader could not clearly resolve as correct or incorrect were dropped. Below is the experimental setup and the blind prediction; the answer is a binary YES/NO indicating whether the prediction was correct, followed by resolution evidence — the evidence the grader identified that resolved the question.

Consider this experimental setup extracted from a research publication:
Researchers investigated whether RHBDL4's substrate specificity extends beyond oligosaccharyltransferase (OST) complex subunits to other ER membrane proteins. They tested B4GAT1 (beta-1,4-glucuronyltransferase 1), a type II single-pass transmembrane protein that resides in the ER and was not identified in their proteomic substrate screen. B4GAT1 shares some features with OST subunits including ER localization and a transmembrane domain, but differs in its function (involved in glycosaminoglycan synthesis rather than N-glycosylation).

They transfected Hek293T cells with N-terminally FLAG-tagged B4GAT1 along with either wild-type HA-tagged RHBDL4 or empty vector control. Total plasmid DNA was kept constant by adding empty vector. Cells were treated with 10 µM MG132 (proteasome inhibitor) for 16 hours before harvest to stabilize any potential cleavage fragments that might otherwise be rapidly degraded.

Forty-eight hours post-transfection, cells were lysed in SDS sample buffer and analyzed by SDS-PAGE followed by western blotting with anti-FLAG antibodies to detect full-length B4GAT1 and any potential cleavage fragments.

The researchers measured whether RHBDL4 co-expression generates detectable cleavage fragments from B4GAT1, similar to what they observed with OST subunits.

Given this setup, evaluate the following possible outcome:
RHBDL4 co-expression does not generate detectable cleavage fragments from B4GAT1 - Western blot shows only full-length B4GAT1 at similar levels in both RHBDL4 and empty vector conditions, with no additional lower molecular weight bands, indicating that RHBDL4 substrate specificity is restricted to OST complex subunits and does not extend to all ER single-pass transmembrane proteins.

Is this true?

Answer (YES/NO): NO